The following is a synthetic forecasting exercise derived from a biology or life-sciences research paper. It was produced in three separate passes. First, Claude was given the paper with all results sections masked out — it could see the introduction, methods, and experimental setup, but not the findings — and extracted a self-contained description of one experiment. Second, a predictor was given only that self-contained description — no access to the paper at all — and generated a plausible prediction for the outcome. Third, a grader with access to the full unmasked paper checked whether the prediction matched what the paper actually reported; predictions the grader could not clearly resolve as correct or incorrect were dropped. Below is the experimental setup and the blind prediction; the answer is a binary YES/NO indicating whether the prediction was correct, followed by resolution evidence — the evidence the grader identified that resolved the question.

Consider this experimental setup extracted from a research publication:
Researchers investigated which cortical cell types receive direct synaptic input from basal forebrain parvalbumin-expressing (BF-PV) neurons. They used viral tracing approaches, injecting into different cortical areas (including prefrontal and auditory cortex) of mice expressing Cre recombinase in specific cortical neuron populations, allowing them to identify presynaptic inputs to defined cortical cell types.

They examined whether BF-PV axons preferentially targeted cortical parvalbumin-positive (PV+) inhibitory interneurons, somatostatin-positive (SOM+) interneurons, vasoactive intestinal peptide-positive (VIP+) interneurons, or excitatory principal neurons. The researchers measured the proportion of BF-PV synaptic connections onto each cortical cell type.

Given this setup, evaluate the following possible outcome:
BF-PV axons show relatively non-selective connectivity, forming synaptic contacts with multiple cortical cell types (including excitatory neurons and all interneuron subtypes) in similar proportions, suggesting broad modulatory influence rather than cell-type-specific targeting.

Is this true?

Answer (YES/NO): NO